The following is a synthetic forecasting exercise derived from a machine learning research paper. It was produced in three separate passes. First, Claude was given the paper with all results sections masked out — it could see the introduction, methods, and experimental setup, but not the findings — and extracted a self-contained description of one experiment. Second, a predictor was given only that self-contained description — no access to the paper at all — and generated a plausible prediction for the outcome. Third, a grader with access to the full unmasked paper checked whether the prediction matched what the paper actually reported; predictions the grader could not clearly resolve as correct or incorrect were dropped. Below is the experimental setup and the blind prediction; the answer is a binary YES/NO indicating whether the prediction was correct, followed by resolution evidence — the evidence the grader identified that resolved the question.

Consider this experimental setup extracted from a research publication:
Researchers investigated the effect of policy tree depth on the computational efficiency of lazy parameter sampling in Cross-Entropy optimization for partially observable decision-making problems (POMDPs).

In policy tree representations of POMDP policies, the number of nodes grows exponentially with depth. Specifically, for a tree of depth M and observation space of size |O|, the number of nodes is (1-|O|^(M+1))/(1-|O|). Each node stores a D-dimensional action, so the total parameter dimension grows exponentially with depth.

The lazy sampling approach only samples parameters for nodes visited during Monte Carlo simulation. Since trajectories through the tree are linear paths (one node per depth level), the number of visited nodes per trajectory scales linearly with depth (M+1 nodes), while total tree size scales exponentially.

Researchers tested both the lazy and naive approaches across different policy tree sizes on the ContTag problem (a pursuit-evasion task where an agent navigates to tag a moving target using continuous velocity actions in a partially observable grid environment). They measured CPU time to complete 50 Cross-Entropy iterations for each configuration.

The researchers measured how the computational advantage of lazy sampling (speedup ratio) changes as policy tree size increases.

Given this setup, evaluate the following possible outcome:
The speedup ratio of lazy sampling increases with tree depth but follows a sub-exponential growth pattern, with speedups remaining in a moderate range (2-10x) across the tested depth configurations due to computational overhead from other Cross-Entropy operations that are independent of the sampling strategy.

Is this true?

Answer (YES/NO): NO